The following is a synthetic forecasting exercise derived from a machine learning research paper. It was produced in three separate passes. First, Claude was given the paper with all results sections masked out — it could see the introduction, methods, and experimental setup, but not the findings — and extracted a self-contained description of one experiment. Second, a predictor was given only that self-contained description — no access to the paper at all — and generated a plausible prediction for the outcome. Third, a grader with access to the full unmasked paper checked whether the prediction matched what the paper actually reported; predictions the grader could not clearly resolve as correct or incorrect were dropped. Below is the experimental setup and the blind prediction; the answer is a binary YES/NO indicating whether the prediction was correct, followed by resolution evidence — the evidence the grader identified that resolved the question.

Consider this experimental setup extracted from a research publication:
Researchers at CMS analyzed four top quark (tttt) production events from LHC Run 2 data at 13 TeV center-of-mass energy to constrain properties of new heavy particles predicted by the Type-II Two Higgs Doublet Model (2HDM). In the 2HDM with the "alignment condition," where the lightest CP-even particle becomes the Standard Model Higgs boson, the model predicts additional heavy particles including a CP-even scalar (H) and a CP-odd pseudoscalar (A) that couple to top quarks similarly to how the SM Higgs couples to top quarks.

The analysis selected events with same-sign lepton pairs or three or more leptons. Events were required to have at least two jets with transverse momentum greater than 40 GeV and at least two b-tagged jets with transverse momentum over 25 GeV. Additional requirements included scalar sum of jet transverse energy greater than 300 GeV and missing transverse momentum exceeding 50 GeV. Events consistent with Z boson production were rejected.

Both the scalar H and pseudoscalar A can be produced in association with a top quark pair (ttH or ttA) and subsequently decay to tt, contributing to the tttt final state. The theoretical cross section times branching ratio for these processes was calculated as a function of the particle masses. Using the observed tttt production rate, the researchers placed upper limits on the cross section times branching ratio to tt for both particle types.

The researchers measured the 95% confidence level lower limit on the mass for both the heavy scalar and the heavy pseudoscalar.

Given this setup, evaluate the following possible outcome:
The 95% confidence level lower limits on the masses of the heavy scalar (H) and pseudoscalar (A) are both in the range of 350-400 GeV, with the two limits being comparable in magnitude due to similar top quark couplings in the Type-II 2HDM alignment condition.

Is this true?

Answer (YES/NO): NO